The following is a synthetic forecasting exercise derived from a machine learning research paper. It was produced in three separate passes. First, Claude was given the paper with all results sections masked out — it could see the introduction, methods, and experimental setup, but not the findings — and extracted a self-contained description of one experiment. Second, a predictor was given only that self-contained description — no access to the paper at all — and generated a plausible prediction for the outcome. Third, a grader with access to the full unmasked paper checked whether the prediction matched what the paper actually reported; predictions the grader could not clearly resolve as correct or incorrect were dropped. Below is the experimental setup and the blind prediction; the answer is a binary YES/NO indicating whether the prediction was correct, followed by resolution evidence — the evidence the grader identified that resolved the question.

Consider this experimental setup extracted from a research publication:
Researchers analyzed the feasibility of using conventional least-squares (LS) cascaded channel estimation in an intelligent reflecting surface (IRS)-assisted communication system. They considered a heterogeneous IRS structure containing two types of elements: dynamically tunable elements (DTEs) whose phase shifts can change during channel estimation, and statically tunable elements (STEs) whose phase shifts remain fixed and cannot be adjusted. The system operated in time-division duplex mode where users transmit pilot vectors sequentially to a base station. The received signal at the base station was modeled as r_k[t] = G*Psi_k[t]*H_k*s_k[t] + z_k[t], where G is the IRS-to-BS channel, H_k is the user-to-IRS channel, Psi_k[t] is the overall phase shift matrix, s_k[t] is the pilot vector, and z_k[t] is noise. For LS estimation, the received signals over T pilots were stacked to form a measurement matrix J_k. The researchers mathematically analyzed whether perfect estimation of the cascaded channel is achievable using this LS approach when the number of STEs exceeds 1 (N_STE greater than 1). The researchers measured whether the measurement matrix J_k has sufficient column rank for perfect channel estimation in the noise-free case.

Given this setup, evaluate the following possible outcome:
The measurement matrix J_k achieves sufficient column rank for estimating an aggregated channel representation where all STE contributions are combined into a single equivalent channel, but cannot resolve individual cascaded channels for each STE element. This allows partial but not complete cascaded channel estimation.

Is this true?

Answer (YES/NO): NO